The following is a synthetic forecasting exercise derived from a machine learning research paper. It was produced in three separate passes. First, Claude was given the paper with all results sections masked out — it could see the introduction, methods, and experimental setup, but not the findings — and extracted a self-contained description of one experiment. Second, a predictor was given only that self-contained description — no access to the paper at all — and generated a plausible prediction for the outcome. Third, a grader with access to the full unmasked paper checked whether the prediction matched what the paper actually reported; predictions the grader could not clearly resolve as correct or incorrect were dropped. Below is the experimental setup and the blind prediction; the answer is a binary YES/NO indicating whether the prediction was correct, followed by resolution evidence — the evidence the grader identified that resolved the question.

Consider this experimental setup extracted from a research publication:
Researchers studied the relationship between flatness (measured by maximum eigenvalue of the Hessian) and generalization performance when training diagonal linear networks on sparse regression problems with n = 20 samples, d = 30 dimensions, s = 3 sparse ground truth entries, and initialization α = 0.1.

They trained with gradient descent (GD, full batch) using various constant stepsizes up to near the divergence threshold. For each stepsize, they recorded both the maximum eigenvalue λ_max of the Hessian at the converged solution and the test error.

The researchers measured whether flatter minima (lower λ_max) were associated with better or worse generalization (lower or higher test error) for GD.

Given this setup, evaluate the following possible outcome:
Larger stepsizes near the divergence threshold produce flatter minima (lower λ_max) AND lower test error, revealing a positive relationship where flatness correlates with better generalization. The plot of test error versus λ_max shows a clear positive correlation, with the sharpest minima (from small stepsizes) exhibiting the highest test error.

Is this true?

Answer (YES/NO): NO